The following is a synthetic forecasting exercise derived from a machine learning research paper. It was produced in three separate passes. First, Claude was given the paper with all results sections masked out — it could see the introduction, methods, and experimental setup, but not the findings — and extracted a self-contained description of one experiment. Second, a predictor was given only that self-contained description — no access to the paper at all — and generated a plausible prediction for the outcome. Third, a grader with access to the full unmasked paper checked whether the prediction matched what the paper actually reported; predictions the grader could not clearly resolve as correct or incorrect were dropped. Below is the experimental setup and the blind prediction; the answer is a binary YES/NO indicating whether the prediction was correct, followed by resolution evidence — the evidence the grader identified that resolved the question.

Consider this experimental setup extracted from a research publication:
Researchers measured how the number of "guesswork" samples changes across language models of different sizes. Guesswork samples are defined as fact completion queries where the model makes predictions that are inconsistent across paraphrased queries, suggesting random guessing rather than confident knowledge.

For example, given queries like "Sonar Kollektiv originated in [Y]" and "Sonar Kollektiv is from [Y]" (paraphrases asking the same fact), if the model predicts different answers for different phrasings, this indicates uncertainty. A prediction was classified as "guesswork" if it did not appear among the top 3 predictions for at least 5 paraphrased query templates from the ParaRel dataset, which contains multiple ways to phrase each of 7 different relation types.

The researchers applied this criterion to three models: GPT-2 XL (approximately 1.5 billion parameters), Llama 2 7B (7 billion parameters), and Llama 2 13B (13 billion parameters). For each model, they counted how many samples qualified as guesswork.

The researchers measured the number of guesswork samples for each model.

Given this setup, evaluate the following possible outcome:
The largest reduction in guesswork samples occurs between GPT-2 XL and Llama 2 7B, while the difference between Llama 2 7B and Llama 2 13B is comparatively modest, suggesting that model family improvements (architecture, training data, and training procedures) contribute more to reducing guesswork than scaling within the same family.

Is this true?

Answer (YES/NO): YES